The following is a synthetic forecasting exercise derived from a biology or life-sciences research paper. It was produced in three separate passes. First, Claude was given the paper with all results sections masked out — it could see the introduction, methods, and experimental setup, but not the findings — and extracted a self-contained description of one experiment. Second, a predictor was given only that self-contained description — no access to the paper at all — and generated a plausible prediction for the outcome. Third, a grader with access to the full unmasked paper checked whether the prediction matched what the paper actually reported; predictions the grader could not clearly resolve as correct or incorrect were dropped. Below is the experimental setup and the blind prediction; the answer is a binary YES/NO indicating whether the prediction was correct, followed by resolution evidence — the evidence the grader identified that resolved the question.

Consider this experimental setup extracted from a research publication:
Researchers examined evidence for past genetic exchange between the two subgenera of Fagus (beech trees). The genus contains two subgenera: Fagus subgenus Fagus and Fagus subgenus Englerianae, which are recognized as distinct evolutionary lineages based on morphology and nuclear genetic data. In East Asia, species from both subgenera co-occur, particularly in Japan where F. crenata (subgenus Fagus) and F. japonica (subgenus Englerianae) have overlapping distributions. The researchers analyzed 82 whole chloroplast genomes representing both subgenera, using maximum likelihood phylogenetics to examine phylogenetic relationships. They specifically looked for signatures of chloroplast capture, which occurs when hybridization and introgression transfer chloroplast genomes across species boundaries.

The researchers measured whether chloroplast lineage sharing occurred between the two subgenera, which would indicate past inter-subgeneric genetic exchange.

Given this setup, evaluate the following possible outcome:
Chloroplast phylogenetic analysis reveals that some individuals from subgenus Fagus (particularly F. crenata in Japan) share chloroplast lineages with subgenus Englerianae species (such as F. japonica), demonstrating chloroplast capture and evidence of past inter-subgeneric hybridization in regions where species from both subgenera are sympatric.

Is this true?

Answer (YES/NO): YES